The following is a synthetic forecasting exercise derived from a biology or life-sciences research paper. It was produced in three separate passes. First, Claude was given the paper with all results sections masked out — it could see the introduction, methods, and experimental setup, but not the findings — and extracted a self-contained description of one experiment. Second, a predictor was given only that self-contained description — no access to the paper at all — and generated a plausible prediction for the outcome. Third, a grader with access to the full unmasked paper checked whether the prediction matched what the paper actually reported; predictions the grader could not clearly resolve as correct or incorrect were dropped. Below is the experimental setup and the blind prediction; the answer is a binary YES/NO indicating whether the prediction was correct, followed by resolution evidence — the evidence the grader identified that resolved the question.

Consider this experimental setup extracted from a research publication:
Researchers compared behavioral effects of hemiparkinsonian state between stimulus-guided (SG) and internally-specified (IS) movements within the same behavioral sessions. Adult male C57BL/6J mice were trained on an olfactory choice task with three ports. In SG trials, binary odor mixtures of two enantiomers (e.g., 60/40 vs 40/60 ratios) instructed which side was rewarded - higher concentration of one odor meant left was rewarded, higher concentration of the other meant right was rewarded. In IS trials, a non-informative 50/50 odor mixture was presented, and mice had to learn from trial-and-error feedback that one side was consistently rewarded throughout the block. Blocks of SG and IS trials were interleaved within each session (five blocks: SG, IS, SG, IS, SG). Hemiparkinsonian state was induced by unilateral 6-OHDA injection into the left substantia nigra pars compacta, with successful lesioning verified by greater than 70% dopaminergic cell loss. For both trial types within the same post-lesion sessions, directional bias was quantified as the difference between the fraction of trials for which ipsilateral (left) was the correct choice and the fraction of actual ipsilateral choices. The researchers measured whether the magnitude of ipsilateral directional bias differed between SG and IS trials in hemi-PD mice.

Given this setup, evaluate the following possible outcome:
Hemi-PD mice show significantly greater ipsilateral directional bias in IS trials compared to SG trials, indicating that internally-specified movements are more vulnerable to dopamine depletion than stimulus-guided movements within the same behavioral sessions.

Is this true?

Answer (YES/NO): YES